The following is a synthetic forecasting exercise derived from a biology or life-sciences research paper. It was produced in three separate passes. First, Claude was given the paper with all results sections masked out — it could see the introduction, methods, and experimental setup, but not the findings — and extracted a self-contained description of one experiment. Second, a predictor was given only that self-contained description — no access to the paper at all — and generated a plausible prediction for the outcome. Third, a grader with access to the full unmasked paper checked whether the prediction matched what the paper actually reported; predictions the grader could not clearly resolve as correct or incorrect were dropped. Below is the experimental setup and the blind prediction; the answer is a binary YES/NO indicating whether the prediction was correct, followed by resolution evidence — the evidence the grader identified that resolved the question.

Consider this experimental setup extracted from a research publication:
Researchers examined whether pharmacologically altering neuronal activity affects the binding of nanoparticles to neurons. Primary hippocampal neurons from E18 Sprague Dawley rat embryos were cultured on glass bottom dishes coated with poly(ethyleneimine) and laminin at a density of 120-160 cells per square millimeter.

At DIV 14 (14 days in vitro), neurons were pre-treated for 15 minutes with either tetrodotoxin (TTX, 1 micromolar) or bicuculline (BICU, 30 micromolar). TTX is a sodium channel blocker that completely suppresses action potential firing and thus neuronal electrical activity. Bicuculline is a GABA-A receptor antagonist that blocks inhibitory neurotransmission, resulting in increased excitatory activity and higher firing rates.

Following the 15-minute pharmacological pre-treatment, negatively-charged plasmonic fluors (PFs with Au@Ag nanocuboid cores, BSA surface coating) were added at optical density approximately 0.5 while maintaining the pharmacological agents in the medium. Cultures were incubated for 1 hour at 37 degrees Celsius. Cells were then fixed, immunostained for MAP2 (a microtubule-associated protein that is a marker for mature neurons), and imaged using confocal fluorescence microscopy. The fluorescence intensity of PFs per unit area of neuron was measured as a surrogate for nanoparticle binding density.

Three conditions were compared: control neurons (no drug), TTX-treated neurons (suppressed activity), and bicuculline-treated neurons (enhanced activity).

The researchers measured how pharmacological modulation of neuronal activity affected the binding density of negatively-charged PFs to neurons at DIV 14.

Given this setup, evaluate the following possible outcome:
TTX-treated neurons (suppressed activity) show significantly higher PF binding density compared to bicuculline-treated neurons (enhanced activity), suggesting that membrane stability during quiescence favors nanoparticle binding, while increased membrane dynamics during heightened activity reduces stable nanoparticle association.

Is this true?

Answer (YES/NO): NO